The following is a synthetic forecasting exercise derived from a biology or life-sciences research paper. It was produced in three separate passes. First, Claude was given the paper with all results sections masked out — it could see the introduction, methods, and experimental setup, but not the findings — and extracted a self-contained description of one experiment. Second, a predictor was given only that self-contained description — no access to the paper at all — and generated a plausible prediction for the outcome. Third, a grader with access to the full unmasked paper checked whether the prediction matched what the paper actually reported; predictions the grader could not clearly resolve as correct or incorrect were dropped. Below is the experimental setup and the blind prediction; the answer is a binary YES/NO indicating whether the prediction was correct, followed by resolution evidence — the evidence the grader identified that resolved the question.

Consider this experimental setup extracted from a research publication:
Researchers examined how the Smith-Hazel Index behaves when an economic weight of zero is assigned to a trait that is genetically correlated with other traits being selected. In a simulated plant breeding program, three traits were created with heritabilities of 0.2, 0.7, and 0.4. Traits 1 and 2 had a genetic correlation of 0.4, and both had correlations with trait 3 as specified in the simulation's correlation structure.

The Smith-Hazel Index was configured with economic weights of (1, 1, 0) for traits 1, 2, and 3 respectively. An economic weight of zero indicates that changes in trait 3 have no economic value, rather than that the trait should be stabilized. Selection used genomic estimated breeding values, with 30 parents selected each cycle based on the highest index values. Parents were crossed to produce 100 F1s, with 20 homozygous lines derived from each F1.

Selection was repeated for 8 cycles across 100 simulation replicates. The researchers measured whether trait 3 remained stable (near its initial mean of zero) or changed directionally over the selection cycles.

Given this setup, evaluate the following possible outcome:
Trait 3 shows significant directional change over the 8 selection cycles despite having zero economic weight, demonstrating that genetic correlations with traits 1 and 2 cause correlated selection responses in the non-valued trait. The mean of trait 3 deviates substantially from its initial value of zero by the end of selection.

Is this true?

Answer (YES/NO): YES